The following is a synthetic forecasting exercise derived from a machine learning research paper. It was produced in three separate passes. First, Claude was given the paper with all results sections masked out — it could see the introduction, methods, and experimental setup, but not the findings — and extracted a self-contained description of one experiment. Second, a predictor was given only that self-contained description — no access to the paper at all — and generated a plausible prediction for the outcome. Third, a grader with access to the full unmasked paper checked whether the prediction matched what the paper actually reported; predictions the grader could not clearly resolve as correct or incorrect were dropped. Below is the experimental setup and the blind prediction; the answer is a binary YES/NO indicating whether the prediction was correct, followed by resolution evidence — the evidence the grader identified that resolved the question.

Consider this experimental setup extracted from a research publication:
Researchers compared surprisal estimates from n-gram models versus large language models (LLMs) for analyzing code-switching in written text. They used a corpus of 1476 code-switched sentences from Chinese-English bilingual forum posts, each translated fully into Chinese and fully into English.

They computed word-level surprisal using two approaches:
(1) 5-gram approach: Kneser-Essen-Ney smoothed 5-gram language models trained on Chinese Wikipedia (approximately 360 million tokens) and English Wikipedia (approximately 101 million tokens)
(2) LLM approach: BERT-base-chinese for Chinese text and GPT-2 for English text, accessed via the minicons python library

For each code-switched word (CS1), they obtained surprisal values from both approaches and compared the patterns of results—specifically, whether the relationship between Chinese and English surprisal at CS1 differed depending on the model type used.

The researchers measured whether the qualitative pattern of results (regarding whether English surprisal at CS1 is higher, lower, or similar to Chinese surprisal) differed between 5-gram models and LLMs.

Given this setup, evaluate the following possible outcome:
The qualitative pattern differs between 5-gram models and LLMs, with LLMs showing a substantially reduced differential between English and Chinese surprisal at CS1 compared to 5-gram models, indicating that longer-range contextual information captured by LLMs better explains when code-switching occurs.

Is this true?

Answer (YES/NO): NO